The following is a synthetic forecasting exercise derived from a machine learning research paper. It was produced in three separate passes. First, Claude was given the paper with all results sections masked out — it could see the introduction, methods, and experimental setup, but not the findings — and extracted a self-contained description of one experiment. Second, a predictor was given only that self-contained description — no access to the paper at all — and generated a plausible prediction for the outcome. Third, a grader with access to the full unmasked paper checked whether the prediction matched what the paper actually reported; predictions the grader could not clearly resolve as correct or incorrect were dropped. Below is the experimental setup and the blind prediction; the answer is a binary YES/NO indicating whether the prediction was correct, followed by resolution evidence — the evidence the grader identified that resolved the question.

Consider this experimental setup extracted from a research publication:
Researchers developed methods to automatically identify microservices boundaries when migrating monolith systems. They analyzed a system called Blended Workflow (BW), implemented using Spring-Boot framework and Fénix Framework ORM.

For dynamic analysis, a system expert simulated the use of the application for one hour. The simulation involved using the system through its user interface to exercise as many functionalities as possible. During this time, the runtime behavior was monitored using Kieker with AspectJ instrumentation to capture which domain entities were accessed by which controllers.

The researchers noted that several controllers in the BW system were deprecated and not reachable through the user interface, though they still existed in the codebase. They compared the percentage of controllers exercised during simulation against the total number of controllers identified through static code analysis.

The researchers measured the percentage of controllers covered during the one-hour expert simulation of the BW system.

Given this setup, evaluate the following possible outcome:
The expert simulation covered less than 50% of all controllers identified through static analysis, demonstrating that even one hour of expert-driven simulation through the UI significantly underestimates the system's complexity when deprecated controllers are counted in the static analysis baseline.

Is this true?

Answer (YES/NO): NO